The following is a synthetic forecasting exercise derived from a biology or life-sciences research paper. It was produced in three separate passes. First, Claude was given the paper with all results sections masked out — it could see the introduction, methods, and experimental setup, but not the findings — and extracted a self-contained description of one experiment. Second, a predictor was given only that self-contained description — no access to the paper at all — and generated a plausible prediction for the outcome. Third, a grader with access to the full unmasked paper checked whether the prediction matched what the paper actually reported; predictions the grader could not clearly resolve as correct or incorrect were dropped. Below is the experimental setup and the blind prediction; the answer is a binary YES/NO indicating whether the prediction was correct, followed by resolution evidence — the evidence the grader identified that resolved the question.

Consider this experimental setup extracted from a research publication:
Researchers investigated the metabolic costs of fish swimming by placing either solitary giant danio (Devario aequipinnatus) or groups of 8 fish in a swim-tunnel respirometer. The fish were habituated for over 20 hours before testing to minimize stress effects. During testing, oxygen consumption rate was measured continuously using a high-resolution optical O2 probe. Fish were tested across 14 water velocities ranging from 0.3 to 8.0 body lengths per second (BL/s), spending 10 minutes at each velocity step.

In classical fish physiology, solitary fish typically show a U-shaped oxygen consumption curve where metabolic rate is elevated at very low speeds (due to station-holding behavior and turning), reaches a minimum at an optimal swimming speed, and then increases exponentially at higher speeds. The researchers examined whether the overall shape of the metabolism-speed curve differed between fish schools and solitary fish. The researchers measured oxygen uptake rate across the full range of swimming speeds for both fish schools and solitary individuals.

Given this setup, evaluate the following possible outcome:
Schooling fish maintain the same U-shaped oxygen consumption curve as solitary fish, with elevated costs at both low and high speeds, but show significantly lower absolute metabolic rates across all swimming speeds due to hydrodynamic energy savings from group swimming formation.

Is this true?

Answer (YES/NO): NO